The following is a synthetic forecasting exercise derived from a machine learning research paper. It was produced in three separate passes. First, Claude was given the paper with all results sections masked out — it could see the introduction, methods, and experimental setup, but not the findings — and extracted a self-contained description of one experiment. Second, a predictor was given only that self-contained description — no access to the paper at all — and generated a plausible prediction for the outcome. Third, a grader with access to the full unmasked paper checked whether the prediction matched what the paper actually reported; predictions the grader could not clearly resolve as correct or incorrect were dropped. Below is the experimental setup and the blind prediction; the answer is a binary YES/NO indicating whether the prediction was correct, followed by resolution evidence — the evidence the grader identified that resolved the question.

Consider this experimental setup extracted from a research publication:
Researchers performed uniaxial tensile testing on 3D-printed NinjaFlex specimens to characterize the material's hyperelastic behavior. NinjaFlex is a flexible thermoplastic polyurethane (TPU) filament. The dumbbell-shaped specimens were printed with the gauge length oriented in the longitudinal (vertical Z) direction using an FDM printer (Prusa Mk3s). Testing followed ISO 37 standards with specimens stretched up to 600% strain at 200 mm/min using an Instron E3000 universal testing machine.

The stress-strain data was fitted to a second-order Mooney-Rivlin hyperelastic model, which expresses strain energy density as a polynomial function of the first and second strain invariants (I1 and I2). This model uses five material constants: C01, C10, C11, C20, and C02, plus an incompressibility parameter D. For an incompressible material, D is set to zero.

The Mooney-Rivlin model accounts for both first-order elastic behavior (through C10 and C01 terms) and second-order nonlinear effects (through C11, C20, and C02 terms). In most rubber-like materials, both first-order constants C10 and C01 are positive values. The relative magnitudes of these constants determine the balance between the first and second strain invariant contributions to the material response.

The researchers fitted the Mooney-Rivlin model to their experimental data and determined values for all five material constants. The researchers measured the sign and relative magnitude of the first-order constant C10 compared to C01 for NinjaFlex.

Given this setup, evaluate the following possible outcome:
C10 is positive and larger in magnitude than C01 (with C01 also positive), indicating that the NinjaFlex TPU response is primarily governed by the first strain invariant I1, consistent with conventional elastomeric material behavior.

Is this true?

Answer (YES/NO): NO